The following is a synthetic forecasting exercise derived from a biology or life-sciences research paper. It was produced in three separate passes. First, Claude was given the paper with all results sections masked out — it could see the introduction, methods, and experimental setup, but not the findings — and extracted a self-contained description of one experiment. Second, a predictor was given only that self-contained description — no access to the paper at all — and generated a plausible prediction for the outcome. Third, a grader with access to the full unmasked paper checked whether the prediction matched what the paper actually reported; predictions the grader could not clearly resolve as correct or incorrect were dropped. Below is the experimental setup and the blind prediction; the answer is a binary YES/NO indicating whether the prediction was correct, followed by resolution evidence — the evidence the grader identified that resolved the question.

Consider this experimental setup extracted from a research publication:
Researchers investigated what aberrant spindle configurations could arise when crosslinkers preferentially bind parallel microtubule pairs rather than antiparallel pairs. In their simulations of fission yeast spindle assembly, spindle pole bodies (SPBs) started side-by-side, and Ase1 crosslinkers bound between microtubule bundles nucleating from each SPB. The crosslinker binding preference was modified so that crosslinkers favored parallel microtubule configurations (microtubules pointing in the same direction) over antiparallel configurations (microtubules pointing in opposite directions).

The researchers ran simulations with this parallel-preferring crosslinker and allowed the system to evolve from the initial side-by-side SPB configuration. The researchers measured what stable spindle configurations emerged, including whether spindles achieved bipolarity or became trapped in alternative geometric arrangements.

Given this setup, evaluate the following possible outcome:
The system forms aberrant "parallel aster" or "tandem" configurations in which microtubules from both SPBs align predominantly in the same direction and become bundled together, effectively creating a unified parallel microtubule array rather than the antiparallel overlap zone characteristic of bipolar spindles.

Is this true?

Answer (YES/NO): NO